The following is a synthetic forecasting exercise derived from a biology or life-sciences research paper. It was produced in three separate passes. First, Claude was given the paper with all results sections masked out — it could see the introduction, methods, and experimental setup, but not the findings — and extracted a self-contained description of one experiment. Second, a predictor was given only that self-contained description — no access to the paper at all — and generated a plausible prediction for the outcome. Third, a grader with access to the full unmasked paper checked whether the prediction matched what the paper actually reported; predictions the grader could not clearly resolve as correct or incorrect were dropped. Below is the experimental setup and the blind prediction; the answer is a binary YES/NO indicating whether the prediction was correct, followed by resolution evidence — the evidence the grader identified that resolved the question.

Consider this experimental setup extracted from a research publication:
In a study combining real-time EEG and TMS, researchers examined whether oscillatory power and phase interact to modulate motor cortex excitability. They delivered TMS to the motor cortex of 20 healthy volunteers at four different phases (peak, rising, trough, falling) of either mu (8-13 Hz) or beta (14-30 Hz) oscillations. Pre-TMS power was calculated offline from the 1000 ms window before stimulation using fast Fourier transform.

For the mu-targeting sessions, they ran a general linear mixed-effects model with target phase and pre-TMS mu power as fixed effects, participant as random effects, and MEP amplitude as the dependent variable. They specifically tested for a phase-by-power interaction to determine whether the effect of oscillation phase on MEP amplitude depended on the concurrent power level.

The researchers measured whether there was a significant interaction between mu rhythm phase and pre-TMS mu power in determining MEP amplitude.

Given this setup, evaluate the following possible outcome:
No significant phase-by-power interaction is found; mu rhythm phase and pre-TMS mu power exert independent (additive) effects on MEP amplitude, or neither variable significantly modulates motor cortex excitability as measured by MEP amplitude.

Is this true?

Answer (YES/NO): YES